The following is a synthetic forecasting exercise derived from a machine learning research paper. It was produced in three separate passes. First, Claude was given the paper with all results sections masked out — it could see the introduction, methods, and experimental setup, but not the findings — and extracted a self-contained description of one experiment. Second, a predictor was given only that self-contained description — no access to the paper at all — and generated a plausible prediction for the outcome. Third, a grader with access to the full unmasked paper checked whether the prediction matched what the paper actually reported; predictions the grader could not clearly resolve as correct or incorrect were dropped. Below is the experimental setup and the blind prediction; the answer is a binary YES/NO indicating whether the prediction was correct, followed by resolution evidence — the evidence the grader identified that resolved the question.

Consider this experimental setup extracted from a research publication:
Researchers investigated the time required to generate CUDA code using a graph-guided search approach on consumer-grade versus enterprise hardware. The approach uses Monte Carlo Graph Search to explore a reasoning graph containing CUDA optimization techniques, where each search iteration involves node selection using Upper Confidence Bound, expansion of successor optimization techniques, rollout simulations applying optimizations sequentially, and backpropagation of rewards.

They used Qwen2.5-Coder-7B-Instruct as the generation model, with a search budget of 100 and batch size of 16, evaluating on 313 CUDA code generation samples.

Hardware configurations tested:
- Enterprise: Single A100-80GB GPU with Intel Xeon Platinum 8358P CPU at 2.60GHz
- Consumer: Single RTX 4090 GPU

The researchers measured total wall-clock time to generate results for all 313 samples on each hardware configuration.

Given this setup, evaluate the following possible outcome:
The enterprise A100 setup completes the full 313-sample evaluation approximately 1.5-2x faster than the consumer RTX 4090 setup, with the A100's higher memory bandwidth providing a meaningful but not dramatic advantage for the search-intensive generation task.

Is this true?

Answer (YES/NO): NO